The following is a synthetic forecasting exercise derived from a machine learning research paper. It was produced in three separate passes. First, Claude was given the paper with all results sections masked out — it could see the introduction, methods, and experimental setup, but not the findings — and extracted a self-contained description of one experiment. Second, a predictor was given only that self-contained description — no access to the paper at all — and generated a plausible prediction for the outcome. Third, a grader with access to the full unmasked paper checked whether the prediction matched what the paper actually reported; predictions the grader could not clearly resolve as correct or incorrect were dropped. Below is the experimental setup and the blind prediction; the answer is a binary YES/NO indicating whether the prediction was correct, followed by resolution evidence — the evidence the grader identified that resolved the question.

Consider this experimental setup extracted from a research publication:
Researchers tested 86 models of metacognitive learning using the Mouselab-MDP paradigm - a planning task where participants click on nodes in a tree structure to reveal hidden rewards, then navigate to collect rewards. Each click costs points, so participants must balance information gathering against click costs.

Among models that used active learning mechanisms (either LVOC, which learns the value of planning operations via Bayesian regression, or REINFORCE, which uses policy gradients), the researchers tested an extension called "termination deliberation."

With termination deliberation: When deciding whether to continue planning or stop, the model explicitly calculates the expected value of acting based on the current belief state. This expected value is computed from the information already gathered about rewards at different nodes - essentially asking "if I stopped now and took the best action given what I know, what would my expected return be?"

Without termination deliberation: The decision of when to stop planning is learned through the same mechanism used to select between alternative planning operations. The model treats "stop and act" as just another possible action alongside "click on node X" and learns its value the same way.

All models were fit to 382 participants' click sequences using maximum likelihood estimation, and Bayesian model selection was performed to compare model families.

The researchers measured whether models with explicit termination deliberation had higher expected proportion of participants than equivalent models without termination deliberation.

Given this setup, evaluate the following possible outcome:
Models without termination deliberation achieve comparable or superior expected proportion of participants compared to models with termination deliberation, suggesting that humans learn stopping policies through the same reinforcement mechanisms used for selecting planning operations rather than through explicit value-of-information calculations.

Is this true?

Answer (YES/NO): YES